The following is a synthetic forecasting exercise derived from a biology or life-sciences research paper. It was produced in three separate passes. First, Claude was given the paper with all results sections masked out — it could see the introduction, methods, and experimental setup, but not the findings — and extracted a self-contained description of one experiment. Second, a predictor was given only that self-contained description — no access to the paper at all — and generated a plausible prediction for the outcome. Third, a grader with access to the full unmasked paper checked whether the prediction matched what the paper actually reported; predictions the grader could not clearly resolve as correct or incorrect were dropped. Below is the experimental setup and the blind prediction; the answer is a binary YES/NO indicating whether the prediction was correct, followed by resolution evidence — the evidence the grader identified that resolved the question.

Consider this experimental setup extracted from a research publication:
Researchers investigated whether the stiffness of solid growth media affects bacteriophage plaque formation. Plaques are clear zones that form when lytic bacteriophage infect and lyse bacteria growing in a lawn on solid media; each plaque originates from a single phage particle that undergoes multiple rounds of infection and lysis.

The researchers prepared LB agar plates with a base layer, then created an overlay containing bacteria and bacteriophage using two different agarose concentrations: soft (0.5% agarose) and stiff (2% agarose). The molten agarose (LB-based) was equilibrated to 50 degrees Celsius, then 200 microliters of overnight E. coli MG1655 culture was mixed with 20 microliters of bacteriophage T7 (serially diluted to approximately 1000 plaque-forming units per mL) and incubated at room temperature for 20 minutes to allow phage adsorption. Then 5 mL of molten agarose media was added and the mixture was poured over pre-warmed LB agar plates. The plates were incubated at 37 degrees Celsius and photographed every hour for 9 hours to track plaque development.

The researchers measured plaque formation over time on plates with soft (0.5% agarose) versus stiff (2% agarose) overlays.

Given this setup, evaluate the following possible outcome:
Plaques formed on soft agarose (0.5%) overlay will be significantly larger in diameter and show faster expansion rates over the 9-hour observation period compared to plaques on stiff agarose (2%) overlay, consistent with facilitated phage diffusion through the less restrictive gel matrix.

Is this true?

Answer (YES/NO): NO